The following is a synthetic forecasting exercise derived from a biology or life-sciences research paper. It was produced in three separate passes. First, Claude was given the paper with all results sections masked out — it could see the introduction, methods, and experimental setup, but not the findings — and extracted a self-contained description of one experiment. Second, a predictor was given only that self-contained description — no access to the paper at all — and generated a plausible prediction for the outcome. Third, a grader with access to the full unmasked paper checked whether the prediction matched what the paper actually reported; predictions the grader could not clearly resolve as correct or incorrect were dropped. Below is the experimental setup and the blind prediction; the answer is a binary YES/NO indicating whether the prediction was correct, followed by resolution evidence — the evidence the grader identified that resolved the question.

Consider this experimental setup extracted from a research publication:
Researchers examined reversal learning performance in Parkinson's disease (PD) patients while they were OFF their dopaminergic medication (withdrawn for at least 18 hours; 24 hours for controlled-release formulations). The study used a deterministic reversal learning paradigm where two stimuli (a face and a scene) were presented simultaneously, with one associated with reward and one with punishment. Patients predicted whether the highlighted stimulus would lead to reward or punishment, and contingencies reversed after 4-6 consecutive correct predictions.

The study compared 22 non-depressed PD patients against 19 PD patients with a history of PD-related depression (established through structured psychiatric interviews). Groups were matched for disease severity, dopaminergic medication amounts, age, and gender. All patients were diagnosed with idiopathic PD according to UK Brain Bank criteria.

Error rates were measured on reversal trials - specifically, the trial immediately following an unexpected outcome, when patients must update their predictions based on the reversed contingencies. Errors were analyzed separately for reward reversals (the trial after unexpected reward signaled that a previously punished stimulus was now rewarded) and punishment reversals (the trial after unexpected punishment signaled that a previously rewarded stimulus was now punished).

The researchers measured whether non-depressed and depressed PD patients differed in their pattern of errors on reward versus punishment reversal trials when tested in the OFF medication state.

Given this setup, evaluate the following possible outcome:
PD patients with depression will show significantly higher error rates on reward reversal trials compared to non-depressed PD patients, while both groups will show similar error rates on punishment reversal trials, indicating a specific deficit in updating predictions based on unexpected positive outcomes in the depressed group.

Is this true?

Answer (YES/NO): NO